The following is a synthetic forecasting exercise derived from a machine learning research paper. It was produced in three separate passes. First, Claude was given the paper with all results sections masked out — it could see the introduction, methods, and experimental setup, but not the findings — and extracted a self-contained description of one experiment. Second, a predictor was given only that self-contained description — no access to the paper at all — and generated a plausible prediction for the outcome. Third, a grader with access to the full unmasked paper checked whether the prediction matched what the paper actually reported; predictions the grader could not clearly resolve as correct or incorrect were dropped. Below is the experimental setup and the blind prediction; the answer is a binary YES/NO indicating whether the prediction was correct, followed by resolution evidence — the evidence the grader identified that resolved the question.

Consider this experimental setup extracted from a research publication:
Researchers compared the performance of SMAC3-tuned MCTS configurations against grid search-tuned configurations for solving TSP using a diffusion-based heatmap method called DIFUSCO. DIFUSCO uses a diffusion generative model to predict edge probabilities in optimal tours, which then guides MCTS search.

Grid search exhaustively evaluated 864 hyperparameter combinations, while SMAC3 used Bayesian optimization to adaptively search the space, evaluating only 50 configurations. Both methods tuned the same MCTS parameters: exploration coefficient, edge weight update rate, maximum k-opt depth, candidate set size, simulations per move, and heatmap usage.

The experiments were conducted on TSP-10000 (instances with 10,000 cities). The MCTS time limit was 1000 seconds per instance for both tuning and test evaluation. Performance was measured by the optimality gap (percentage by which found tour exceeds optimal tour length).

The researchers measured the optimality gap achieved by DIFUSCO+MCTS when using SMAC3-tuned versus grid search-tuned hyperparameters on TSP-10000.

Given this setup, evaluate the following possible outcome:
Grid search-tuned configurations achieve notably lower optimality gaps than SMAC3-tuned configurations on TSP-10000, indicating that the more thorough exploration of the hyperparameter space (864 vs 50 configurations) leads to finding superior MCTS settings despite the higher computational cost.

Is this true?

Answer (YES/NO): NO